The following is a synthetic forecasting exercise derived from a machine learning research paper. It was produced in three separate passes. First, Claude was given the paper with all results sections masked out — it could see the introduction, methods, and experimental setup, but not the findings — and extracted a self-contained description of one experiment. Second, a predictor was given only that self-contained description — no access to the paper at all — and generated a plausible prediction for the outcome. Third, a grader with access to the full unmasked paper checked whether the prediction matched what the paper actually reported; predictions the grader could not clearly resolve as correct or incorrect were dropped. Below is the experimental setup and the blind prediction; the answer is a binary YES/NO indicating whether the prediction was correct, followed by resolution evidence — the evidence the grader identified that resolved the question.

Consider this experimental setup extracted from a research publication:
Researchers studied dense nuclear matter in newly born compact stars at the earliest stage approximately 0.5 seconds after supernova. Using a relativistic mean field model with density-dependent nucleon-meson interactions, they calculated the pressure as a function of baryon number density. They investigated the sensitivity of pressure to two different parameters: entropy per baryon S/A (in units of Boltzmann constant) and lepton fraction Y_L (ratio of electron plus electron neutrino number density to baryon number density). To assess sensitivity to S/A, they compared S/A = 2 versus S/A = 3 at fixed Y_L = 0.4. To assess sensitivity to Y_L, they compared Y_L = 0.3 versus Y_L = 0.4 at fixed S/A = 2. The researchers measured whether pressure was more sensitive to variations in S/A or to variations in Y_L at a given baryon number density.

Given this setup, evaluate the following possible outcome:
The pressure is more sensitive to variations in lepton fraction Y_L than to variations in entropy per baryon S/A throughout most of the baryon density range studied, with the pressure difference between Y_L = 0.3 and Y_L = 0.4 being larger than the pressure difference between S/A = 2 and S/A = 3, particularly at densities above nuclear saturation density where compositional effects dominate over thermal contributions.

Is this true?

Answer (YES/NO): NO